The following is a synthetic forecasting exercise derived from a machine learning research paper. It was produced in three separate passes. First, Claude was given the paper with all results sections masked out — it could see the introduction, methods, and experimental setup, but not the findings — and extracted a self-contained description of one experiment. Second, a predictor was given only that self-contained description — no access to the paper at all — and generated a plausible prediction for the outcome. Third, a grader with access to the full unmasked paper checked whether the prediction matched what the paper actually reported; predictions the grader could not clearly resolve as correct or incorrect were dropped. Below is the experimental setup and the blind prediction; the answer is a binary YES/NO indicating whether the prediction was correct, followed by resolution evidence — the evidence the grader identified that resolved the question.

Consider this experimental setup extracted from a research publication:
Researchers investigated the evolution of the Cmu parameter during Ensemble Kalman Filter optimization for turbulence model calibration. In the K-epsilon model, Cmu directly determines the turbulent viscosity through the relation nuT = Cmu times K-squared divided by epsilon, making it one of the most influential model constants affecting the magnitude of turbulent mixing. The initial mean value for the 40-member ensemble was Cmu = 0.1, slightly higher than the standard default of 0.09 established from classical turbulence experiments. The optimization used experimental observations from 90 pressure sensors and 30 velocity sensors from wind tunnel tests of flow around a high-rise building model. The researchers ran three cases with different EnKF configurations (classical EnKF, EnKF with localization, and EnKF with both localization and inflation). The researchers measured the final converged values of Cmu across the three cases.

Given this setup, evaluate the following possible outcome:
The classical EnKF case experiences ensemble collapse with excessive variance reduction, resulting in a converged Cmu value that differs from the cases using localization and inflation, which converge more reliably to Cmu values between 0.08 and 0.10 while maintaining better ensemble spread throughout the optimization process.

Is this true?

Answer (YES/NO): NO